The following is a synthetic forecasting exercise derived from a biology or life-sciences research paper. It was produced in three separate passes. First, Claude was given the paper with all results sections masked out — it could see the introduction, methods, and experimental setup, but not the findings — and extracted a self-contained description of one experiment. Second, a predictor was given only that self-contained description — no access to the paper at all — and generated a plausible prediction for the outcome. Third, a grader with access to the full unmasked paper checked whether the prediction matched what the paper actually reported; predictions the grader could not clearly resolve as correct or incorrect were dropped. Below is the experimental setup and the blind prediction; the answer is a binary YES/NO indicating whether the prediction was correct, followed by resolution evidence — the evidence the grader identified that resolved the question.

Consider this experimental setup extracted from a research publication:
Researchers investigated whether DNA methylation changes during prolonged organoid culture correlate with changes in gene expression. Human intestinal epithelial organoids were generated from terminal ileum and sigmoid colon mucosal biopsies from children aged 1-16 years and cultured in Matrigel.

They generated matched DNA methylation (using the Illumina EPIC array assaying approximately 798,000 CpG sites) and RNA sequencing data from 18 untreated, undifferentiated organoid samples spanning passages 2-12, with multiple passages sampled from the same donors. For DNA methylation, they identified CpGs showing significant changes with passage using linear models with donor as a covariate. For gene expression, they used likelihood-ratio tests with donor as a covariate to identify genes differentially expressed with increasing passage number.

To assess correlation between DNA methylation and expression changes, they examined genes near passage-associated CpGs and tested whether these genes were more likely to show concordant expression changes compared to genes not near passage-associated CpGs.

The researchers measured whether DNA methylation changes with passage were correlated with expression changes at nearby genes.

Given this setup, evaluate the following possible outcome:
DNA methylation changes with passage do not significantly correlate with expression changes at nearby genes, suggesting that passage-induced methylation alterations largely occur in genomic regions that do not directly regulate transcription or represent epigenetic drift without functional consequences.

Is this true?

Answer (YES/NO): NO